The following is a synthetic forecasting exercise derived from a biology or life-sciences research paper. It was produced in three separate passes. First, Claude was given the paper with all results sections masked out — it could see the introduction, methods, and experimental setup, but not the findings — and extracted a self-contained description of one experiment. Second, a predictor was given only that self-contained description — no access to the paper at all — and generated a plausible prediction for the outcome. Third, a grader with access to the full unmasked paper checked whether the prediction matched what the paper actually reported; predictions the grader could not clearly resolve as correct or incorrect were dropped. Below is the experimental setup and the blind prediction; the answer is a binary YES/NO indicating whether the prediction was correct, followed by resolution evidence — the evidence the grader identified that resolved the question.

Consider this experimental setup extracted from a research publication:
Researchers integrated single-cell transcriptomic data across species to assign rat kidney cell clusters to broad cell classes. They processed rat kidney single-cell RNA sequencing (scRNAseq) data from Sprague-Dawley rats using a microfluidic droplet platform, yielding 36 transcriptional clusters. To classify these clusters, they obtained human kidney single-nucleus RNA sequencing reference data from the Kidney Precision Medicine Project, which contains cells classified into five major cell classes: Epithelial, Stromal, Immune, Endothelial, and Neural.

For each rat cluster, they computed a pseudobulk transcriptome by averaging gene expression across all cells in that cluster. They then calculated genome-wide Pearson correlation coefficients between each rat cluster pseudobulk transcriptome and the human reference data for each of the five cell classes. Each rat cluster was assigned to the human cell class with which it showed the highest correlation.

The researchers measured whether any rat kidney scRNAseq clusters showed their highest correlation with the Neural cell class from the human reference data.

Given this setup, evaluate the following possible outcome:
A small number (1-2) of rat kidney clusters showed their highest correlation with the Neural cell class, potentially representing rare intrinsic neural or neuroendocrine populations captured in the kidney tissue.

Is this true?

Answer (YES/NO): NO